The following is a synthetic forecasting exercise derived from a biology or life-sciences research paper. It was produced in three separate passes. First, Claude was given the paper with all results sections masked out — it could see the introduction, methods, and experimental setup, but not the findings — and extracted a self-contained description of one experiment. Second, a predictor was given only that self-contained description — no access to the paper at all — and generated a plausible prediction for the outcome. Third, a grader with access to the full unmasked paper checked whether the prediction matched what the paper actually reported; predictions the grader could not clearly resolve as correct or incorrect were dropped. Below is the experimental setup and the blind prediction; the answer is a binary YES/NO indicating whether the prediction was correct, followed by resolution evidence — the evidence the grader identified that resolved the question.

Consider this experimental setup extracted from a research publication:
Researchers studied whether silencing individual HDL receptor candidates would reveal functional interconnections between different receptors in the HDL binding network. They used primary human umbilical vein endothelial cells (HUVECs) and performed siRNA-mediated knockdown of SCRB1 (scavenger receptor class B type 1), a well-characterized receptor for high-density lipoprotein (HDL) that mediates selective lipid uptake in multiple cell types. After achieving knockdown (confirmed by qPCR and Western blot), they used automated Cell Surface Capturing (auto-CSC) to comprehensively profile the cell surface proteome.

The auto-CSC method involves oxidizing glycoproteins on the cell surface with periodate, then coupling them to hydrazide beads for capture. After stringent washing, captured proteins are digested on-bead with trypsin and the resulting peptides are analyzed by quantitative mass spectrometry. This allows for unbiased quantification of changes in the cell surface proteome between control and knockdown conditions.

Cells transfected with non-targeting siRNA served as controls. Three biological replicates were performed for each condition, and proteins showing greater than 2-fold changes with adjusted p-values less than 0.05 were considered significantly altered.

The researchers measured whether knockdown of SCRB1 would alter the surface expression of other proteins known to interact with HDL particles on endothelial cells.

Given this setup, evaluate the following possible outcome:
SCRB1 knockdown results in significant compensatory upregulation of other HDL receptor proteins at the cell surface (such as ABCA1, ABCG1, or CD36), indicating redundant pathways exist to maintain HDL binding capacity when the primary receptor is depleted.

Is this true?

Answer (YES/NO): NO